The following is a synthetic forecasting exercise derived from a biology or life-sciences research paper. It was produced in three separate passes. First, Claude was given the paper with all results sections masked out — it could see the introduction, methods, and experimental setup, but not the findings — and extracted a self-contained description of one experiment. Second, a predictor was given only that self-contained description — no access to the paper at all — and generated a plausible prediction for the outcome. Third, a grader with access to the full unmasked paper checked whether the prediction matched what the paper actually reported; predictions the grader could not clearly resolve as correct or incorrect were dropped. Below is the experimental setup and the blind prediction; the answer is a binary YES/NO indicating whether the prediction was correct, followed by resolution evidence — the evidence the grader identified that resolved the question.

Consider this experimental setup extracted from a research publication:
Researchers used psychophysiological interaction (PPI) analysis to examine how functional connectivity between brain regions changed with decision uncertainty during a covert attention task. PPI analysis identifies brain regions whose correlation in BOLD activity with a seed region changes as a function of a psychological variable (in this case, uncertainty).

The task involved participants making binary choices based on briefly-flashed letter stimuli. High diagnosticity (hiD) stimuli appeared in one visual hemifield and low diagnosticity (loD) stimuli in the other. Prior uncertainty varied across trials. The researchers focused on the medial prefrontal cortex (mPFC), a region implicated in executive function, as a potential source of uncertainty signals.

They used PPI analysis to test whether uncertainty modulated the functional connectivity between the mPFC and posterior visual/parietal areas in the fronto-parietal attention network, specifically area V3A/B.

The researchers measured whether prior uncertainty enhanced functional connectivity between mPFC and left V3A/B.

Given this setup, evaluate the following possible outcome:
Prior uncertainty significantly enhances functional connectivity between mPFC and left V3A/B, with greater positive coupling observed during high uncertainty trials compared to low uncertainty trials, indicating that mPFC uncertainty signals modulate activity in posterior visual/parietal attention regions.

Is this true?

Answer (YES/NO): YES